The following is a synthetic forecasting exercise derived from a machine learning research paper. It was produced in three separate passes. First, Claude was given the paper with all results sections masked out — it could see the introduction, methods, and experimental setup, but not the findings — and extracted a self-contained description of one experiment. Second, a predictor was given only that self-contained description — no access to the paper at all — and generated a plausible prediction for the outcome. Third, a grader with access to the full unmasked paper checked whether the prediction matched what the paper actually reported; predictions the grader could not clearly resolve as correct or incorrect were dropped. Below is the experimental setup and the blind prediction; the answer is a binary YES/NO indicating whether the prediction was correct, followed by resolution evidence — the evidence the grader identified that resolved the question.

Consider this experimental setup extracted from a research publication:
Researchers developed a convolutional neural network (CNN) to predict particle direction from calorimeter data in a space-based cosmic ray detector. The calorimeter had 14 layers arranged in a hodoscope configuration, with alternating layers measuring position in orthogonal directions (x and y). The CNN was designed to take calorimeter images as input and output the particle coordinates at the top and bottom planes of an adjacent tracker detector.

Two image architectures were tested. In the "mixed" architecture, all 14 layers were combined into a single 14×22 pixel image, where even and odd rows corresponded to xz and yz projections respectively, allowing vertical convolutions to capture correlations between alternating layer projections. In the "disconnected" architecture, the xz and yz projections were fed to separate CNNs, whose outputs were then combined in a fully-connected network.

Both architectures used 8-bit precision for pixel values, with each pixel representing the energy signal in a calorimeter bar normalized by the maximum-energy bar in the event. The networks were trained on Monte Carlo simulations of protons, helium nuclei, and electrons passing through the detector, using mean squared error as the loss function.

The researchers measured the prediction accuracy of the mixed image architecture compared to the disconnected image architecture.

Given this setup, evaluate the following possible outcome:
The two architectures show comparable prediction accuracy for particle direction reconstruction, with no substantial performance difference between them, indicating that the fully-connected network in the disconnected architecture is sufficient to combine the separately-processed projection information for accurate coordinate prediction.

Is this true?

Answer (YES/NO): NO